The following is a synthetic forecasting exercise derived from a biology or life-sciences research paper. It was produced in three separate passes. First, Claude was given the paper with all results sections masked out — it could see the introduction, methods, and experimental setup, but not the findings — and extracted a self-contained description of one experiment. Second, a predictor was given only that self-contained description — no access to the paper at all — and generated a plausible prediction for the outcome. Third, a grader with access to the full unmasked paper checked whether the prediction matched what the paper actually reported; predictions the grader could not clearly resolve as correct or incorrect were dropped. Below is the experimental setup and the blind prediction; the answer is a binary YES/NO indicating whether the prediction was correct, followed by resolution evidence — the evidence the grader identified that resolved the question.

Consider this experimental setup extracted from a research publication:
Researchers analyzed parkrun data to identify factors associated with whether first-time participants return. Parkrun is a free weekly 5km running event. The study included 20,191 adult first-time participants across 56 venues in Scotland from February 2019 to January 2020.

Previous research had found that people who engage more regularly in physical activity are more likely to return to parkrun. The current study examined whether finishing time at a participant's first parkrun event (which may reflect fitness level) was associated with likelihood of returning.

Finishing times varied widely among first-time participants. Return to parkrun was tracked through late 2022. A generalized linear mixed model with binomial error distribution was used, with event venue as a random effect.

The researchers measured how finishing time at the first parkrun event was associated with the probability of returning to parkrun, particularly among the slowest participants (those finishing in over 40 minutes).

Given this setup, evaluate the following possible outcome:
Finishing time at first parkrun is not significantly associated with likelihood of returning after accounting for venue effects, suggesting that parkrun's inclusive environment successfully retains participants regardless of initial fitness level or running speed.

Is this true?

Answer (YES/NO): NO